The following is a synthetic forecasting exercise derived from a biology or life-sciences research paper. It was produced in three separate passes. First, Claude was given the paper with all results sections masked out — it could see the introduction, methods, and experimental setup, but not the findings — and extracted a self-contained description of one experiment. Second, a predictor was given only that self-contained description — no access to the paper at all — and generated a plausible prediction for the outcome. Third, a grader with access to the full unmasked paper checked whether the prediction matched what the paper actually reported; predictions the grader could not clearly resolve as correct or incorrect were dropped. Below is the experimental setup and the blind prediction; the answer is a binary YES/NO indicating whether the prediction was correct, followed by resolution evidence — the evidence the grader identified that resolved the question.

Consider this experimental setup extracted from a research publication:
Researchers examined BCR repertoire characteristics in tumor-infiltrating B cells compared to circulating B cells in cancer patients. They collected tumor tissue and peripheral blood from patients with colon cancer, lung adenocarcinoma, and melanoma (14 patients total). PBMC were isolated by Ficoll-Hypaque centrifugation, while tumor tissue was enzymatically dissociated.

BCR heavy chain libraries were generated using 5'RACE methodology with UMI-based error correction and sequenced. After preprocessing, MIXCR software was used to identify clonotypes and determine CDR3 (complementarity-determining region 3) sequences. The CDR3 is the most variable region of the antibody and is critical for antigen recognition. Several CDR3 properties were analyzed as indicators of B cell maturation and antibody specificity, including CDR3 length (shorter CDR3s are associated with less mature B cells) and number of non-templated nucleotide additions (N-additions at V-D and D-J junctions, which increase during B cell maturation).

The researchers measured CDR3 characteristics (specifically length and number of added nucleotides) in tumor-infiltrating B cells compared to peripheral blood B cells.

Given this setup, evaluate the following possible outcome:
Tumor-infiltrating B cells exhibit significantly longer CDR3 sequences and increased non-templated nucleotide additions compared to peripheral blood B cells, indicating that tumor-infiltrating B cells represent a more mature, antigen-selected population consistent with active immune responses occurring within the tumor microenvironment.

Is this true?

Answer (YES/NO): NO